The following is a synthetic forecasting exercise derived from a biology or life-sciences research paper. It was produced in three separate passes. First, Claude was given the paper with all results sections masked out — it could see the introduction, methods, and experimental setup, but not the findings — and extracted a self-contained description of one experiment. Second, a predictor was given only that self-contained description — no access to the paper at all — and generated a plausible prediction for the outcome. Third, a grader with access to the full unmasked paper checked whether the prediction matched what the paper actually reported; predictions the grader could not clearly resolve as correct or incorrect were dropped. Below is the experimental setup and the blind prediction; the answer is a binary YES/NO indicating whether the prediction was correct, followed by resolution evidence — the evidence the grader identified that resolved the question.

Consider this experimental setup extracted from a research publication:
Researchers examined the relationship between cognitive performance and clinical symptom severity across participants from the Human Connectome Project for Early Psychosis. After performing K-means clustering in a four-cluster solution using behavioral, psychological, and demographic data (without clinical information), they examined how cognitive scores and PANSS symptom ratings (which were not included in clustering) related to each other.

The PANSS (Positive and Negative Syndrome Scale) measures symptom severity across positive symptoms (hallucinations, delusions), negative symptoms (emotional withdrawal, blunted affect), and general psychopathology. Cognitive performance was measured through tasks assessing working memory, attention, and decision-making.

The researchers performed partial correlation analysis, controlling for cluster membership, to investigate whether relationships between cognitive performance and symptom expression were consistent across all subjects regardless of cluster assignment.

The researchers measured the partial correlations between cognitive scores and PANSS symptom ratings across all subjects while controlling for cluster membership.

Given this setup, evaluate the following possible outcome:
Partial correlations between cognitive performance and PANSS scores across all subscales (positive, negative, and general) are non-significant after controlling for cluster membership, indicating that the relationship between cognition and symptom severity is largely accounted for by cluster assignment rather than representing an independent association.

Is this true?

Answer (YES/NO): NO